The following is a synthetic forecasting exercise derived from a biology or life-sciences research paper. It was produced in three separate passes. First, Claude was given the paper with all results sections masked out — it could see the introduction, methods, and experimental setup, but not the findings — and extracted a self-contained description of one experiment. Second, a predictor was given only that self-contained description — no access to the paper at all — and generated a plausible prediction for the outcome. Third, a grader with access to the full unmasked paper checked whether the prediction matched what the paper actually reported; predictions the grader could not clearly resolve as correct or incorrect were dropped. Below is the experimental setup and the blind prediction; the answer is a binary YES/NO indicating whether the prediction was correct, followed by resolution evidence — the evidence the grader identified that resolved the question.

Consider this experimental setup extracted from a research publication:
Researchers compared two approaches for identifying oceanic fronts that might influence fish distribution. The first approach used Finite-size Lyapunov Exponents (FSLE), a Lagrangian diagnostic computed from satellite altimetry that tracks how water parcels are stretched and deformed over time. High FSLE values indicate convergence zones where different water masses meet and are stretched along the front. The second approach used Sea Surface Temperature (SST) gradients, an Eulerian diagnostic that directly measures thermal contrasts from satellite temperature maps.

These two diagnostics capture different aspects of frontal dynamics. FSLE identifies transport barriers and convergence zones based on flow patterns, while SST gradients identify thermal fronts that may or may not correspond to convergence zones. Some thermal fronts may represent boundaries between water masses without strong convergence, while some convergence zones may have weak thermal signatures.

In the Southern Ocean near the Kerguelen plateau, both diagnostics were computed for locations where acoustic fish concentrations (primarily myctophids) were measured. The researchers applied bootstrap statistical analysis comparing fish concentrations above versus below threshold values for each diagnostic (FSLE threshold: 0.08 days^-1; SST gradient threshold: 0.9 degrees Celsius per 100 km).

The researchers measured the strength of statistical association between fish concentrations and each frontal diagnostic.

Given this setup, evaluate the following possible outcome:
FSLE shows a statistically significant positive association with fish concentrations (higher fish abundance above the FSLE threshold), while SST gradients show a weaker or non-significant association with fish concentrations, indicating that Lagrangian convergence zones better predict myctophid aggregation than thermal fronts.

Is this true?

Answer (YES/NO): NO